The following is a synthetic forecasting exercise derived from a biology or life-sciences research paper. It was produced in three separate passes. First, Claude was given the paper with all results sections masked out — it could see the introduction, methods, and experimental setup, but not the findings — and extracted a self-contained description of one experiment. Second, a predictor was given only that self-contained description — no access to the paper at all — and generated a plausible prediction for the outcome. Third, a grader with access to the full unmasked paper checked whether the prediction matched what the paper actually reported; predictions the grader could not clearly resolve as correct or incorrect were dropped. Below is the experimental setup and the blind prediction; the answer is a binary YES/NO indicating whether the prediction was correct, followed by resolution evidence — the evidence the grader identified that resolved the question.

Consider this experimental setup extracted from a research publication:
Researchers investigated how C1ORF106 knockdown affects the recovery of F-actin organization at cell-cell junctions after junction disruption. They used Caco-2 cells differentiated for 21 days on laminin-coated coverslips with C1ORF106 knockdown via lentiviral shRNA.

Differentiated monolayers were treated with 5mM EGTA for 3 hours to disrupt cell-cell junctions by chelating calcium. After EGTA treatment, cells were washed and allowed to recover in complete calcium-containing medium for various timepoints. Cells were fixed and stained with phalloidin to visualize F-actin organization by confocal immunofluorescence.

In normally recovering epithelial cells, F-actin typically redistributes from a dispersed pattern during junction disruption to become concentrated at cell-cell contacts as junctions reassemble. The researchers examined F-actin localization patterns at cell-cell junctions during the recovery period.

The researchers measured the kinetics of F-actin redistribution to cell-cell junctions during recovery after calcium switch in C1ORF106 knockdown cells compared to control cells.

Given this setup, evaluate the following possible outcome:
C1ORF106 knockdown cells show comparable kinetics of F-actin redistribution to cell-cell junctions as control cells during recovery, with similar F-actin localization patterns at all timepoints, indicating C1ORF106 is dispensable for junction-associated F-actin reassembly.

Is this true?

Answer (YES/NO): NO